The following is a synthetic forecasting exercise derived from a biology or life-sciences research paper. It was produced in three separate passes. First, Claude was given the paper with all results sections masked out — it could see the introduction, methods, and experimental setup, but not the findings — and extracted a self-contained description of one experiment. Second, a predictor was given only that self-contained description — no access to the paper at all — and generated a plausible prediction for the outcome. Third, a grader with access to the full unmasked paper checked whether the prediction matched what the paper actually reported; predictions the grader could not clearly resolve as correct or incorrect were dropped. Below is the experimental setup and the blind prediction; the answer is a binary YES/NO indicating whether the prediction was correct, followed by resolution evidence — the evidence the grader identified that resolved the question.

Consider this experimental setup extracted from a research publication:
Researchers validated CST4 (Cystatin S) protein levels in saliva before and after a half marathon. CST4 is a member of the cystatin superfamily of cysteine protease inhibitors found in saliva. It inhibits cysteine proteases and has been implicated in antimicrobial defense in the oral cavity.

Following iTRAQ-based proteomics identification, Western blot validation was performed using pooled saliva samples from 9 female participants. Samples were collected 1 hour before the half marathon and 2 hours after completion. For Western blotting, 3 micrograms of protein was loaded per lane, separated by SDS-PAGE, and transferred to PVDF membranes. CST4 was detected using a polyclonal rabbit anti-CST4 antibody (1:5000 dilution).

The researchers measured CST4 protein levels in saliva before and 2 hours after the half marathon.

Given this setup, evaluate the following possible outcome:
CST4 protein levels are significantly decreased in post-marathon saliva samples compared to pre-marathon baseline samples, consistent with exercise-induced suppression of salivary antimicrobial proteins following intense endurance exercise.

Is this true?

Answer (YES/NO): YES